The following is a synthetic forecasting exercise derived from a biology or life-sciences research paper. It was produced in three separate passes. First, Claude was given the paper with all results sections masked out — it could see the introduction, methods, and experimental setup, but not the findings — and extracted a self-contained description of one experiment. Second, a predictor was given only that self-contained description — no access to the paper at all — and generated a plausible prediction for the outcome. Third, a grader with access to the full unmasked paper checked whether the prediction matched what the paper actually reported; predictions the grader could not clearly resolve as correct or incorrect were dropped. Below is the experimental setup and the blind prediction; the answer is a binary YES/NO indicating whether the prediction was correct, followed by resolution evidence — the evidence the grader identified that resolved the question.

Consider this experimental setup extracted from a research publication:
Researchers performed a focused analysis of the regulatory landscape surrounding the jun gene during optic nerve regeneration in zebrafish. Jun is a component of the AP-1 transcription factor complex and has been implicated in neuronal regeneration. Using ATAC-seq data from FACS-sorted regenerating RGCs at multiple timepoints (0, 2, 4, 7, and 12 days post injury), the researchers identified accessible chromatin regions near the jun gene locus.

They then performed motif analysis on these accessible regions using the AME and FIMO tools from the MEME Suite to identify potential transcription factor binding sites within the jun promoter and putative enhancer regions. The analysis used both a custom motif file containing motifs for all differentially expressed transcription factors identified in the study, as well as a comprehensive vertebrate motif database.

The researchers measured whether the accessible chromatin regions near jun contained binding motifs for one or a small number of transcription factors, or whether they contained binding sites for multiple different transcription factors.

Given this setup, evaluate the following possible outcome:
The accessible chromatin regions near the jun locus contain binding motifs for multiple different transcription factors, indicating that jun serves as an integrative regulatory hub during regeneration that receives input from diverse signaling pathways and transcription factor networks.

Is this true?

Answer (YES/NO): YES